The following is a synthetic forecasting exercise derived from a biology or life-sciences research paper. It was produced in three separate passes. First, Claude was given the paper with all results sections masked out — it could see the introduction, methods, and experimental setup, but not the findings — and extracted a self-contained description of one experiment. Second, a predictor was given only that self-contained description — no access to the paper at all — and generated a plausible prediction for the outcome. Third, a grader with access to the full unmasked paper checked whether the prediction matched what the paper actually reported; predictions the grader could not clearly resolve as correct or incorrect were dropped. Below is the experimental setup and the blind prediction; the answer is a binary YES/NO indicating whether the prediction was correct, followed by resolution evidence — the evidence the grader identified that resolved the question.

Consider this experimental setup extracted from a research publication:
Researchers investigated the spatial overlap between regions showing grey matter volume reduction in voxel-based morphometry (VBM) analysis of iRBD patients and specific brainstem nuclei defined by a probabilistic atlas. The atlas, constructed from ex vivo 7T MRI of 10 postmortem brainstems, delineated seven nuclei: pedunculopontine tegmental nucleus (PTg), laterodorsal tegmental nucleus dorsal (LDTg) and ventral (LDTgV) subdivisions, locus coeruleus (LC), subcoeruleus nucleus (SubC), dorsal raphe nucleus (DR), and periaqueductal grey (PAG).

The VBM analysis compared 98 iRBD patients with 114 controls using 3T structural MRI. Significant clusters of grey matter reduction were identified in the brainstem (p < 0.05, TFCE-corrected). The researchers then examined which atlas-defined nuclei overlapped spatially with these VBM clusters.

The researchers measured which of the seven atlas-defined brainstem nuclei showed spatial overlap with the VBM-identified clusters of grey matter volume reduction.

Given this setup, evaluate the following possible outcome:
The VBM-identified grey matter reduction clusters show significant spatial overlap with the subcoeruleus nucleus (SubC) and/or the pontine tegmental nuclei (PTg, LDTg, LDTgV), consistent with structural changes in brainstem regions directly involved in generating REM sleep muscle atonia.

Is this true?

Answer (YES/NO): YES